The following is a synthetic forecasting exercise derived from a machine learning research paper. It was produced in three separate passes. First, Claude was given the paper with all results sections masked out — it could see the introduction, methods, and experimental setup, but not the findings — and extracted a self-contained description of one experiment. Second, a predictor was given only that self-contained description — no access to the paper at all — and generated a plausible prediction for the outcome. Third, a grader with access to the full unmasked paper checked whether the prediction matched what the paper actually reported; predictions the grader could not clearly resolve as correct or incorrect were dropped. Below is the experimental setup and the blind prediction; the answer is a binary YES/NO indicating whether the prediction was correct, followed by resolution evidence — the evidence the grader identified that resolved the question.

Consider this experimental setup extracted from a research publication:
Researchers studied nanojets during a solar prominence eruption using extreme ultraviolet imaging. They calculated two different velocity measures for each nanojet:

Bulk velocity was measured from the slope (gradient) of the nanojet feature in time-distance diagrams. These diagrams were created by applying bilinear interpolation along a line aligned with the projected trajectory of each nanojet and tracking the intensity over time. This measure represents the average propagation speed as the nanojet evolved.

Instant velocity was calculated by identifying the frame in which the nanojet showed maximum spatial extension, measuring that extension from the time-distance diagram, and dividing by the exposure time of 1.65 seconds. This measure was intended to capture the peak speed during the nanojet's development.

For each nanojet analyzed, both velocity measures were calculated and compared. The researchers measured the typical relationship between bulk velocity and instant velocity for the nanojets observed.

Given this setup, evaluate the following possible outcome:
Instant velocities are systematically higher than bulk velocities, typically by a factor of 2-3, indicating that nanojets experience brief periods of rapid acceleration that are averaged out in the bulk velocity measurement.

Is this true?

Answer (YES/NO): YES